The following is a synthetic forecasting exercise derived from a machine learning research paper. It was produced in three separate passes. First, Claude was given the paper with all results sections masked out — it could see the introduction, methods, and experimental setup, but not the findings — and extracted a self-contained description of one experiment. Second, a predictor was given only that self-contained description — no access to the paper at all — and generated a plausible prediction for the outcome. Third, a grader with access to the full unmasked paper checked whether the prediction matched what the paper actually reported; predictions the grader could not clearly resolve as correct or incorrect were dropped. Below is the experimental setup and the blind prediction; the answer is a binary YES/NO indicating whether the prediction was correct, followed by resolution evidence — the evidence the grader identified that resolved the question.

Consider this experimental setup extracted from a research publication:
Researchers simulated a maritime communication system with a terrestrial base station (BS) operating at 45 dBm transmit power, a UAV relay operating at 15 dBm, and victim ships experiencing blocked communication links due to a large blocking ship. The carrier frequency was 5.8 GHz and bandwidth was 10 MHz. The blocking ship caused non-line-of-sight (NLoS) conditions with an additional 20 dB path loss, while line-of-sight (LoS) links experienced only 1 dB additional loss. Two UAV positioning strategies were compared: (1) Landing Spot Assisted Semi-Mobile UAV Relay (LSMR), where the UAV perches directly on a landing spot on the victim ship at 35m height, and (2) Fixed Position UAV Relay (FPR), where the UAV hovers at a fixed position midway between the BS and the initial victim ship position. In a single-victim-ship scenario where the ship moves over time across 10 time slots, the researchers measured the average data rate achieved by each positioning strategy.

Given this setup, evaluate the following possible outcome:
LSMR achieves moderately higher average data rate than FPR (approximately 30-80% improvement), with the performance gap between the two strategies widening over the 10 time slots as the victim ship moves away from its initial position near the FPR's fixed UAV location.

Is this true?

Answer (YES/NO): NO